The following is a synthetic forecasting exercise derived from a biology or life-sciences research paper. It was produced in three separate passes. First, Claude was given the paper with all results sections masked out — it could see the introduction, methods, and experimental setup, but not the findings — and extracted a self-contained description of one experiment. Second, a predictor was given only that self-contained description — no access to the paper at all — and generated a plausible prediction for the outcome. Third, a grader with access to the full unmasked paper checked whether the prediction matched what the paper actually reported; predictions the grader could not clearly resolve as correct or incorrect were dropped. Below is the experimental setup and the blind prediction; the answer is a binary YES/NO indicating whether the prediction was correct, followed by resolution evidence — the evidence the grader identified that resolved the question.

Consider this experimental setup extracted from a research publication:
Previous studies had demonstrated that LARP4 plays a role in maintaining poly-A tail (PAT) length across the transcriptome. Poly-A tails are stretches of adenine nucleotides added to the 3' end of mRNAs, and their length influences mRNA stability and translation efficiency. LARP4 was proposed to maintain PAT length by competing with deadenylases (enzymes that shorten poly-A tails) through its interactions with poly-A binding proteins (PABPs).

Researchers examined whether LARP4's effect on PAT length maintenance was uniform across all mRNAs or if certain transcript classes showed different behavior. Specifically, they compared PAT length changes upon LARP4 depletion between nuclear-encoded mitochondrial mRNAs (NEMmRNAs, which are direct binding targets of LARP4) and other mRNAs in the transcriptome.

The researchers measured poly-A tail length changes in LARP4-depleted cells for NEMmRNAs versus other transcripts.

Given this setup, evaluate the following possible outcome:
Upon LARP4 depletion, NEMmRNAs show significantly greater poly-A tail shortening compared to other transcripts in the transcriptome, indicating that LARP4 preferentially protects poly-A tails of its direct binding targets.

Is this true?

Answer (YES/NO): NO